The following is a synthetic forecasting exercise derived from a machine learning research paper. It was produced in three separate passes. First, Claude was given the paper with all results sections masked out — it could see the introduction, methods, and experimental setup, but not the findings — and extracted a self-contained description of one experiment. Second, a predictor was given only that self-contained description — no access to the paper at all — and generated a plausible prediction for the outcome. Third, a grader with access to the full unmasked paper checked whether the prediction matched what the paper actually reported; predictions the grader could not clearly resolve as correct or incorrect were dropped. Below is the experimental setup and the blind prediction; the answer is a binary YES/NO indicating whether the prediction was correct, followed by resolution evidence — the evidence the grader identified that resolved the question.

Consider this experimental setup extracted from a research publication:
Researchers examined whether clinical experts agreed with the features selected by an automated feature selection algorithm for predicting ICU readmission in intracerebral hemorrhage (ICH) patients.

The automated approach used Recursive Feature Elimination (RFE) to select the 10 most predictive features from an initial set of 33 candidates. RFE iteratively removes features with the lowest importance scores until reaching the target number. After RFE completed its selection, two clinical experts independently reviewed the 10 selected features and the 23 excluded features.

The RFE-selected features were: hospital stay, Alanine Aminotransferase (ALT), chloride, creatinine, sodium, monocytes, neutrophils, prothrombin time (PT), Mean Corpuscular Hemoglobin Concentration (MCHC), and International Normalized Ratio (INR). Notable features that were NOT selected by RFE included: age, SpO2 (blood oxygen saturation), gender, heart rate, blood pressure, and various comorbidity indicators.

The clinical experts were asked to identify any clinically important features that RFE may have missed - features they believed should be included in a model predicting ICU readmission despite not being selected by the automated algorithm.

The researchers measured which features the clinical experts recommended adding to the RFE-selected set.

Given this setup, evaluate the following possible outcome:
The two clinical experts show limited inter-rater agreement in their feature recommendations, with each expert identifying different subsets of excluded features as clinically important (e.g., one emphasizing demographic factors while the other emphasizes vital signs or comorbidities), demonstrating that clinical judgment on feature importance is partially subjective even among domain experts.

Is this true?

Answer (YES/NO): NO